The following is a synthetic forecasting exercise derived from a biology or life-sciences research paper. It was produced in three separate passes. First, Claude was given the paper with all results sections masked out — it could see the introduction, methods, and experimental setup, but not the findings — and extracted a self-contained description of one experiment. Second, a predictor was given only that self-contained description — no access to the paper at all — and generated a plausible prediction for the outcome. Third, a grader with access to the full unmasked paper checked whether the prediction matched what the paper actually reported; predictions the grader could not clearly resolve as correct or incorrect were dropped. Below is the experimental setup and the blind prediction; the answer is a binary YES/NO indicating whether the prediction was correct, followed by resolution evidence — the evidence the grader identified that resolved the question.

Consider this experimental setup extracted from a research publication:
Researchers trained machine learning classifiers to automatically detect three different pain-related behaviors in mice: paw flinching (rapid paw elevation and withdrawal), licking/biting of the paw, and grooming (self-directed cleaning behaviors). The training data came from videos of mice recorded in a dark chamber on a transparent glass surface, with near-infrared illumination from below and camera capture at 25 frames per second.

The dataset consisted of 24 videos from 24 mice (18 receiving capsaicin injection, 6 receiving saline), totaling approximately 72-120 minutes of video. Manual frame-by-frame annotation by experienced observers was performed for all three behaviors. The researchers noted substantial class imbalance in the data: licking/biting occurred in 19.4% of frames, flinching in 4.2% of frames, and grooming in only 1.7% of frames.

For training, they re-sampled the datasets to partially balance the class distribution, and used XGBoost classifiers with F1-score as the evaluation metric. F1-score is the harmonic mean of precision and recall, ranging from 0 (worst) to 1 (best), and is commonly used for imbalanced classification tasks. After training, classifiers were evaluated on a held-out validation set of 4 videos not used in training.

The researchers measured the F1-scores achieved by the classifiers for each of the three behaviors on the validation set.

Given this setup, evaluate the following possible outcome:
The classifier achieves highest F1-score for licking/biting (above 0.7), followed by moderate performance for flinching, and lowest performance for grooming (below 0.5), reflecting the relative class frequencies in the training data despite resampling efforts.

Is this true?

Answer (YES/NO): NO